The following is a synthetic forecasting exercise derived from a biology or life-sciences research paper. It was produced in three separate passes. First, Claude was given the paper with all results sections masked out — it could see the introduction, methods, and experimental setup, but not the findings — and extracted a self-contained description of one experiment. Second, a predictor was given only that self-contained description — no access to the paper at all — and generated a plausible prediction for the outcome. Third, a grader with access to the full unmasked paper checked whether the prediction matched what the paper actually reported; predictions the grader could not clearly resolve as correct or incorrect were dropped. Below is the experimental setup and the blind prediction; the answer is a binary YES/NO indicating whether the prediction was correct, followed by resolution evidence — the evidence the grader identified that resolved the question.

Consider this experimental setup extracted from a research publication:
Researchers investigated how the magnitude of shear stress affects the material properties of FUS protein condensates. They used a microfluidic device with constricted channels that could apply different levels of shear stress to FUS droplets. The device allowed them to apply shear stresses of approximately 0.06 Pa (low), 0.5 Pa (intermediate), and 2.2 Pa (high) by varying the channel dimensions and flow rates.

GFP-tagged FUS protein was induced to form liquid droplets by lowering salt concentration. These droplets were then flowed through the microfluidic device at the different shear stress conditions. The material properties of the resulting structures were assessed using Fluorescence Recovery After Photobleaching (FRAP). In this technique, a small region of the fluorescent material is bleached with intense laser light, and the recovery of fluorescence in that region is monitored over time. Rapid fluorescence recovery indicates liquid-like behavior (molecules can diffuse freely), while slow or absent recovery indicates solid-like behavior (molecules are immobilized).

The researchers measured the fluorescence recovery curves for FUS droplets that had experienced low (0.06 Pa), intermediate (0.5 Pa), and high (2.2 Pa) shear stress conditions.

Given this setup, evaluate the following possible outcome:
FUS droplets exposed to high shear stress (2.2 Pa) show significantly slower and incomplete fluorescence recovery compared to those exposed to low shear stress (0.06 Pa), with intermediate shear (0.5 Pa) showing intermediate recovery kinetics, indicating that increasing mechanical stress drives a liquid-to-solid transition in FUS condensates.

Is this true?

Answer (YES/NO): YES